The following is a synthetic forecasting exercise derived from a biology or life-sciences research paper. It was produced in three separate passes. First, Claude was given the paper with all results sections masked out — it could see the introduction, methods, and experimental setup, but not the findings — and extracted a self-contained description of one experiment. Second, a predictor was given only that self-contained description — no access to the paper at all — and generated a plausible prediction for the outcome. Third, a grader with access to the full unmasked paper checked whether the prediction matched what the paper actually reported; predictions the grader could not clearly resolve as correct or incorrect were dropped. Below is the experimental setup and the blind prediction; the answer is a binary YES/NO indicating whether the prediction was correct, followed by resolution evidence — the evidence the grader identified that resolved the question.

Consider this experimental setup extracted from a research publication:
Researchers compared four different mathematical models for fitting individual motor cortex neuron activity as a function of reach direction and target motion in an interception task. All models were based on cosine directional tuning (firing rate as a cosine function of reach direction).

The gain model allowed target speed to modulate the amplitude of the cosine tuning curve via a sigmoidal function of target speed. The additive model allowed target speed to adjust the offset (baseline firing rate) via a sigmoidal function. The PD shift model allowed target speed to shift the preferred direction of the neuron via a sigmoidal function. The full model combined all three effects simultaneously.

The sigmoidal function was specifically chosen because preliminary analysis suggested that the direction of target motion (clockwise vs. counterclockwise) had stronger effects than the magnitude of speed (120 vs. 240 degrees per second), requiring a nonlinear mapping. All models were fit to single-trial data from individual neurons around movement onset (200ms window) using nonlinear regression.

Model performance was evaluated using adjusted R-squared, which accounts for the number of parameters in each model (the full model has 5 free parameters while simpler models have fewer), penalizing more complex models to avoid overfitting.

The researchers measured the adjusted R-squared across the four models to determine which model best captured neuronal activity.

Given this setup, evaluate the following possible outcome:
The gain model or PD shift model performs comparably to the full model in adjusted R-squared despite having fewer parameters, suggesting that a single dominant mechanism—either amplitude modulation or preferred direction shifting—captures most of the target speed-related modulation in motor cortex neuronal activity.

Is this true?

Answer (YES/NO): NO